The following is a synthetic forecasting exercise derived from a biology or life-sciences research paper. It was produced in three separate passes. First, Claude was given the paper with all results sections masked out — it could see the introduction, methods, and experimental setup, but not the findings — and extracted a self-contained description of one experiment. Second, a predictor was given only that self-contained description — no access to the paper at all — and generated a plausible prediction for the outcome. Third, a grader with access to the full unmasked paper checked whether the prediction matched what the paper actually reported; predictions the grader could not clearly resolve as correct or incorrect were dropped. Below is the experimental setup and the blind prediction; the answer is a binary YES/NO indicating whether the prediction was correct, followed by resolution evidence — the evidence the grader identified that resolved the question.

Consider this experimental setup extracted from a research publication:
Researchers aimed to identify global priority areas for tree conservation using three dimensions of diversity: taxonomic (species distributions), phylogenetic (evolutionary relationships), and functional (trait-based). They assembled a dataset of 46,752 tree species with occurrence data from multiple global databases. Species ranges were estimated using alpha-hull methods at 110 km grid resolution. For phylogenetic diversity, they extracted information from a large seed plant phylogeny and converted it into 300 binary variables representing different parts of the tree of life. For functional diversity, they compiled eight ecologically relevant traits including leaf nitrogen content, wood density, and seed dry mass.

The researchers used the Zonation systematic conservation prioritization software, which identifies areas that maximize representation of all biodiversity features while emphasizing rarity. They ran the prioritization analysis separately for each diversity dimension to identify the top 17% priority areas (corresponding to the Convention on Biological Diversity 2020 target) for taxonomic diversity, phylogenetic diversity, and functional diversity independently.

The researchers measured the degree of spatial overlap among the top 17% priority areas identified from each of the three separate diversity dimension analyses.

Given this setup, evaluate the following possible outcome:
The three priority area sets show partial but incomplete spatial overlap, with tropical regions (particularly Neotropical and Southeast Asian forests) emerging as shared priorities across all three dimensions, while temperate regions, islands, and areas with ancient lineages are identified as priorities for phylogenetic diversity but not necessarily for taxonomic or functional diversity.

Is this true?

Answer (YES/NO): NO